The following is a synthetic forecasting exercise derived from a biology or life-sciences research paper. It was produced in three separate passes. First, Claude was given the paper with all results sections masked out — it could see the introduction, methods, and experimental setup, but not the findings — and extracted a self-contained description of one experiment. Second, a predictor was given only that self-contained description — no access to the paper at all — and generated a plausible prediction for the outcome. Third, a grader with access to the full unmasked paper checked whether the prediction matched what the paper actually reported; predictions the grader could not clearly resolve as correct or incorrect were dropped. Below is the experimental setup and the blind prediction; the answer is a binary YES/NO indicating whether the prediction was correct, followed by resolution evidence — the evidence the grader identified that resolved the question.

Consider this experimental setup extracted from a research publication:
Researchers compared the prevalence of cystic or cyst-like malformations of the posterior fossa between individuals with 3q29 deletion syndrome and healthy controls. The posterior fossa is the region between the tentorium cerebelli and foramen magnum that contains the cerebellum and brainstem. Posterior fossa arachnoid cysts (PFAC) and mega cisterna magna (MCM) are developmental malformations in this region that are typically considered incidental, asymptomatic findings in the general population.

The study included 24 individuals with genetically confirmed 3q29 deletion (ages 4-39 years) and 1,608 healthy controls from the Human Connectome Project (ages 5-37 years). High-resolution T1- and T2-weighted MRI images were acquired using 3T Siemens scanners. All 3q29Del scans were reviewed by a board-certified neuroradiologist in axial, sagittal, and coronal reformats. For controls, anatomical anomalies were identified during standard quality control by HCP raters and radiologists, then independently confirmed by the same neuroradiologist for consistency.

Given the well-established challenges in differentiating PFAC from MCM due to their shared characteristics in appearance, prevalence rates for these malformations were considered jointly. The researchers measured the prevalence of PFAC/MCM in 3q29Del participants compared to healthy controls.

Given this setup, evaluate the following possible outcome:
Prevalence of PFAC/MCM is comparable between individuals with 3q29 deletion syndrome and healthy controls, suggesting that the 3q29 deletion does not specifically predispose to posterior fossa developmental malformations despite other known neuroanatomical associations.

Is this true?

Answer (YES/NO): NO